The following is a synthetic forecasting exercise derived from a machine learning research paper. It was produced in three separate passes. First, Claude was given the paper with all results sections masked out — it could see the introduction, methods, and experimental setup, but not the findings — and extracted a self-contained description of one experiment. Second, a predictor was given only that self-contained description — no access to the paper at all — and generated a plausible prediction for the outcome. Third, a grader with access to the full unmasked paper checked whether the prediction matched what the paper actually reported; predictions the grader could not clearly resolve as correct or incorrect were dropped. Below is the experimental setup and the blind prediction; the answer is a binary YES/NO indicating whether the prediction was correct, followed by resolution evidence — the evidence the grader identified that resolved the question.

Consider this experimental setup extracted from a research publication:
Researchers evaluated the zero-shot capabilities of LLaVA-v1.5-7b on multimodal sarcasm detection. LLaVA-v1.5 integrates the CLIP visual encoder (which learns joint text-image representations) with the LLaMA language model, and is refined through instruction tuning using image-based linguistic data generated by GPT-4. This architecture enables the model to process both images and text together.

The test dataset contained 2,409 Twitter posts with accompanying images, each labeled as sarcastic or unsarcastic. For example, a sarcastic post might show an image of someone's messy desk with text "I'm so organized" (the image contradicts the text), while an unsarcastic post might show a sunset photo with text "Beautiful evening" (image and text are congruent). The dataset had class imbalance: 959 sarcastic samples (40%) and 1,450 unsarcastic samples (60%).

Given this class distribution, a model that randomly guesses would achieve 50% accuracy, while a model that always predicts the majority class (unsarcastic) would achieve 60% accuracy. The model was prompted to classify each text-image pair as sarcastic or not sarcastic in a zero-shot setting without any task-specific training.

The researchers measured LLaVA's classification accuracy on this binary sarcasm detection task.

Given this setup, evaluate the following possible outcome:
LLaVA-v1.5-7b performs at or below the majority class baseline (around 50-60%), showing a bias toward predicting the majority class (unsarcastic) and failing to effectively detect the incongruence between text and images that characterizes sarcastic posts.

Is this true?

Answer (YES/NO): NO